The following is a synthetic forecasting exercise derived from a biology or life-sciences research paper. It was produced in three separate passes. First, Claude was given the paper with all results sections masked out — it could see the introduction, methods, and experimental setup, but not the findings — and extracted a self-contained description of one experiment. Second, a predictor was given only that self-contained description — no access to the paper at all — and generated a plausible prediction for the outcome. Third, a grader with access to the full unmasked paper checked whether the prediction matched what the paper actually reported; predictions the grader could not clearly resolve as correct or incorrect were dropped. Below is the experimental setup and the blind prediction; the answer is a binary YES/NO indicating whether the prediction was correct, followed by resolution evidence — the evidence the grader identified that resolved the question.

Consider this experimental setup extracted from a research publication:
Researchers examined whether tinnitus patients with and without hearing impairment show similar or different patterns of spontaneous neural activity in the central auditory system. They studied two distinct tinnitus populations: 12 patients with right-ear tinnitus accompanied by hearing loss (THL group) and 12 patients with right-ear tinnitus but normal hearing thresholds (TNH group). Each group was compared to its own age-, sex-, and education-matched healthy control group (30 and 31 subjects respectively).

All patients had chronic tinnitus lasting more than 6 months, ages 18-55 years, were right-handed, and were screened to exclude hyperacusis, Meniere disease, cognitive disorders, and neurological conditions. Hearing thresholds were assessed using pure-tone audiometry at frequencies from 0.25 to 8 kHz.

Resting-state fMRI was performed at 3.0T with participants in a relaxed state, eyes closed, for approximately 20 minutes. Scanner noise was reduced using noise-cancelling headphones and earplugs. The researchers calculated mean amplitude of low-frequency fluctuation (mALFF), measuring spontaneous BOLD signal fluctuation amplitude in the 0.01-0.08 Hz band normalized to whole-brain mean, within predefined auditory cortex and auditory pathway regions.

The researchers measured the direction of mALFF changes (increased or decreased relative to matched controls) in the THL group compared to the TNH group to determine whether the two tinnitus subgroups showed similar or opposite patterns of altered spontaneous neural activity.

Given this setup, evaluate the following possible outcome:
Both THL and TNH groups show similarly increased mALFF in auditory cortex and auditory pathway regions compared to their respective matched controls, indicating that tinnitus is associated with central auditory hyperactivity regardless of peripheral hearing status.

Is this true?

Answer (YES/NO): NO